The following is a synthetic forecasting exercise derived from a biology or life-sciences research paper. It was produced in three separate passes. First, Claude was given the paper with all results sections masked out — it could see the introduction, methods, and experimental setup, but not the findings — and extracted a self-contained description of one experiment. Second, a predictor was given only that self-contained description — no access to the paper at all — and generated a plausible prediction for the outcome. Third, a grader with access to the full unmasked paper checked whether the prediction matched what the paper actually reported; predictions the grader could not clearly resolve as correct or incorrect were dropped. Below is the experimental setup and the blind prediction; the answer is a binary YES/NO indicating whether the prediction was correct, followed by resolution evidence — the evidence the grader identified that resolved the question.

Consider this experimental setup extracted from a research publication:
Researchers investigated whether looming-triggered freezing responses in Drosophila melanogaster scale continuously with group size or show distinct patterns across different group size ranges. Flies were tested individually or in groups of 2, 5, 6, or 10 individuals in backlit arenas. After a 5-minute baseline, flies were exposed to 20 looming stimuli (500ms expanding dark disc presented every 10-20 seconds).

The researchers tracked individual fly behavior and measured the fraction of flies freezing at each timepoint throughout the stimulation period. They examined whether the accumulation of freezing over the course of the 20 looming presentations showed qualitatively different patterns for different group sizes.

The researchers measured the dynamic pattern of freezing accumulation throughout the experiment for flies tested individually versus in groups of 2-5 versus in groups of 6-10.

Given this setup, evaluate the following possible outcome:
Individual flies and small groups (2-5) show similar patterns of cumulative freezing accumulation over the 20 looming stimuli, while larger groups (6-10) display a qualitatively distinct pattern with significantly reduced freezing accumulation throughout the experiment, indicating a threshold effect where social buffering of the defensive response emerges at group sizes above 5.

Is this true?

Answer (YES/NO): NO